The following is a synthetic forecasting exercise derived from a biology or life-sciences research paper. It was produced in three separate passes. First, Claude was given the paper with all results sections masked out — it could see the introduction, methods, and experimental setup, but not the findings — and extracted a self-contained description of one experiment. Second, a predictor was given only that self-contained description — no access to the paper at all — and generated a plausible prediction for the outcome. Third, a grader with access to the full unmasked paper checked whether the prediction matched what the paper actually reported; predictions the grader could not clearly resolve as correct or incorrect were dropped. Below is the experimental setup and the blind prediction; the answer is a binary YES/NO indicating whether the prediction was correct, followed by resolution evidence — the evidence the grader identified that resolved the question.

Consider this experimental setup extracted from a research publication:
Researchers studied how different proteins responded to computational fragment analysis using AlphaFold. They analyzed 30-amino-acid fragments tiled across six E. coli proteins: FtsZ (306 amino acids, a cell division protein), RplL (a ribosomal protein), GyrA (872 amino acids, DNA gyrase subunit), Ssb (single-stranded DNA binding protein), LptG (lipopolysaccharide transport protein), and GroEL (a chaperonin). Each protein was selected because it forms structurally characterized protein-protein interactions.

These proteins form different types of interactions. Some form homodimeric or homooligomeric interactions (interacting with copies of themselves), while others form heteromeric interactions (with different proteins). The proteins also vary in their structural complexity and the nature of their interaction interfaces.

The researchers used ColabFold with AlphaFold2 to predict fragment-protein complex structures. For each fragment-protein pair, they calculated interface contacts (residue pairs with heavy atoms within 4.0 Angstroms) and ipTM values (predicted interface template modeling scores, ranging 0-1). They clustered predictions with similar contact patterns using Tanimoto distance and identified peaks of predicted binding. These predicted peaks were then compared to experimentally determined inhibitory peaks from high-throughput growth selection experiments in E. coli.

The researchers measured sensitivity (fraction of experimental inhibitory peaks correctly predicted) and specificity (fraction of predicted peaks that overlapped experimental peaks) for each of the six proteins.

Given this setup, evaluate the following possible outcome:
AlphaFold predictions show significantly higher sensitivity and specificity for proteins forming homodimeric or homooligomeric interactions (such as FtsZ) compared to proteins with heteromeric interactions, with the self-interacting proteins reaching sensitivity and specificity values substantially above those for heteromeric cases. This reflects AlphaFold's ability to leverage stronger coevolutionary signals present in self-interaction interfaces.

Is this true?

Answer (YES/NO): NO